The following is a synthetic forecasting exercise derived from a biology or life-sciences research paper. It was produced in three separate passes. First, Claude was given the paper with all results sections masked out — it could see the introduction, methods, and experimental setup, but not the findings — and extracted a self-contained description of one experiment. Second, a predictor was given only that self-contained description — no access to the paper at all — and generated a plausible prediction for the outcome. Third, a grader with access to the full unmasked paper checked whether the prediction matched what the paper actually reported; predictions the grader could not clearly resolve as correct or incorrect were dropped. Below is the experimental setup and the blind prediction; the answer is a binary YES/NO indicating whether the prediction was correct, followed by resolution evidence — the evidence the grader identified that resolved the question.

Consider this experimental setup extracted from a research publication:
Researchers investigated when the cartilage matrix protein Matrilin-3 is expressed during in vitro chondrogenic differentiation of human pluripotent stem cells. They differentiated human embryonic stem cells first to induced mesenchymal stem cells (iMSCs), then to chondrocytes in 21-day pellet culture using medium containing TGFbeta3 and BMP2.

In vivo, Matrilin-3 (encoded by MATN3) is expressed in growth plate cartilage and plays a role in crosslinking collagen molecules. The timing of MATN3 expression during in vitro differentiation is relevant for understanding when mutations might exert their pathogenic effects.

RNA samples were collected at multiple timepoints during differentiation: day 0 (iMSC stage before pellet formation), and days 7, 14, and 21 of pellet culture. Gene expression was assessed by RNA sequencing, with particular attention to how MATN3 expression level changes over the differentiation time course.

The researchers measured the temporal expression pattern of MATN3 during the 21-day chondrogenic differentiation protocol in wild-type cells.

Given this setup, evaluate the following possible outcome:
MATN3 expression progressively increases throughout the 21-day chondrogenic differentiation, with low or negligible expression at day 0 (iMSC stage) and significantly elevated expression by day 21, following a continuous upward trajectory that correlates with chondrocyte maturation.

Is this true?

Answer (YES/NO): NO